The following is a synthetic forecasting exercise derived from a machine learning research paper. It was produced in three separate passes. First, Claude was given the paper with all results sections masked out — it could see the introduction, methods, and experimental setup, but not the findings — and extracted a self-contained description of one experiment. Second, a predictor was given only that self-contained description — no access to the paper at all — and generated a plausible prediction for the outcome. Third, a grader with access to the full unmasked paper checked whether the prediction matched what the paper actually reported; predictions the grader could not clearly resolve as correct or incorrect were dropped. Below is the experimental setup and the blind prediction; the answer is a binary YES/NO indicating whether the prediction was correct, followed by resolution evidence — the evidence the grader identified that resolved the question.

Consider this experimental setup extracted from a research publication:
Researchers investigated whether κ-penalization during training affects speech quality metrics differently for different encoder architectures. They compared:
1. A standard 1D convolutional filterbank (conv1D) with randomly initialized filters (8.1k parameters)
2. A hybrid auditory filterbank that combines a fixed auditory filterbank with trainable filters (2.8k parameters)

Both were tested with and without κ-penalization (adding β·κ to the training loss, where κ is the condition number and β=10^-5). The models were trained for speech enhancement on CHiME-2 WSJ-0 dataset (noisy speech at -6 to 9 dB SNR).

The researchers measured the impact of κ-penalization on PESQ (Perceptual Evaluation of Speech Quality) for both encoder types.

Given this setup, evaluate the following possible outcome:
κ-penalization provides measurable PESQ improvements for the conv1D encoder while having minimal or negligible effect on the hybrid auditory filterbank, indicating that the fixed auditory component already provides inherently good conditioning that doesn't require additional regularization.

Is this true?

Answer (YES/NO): YES